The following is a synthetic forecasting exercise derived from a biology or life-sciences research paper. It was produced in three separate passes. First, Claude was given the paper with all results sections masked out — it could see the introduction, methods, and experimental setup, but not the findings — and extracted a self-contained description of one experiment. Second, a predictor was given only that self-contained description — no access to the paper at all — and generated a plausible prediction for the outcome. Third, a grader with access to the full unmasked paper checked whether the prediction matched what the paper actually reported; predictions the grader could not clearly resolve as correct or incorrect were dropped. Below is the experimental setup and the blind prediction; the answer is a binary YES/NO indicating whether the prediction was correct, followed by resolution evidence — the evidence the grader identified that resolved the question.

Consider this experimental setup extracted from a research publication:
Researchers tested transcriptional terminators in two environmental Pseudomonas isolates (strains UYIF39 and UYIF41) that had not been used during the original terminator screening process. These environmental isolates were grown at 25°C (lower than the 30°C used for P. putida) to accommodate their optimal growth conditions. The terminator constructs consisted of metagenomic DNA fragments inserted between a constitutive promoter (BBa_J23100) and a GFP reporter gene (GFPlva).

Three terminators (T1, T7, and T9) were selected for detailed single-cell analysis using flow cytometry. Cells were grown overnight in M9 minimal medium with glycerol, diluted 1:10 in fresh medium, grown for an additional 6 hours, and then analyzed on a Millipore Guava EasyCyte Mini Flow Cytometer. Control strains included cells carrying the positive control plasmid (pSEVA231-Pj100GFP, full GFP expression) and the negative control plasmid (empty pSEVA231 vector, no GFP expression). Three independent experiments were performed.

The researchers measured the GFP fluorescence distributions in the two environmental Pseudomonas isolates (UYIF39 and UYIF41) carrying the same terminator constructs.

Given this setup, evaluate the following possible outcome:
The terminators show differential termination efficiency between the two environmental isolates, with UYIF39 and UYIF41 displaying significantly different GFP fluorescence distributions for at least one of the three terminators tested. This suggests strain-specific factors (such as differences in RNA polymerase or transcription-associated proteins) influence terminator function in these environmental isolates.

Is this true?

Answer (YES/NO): YES